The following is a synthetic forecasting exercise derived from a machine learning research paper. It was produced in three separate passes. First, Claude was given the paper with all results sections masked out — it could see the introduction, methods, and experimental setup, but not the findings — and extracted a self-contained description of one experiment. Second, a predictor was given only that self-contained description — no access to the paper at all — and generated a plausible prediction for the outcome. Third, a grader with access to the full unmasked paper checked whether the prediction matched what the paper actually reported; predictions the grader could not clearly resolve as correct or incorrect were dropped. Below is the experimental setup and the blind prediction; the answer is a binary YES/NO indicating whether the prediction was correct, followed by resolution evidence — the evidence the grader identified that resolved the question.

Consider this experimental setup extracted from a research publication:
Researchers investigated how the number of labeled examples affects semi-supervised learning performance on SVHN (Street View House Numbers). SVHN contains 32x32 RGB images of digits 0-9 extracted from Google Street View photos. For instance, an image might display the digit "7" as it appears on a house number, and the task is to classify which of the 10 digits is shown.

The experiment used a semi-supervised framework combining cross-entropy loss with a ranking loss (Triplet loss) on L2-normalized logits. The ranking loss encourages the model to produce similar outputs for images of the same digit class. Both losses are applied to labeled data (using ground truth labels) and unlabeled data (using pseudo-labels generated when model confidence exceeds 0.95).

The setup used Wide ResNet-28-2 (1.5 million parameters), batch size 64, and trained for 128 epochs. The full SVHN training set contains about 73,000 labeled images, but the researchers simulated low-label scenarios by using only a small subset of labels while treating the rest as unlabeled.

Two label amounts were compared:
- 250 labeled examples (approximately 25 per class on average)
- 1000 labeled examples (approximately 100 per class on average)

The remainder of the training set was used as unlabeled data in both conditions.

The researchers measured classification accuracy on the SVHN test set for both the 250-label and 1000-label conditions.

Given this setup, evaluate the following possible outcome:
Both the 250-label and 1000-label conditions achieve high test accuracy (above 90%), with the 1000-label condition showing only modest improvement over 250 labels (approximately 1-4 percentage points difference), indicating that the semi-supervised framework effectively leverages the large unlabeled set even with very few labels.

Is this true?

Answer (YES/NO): NO